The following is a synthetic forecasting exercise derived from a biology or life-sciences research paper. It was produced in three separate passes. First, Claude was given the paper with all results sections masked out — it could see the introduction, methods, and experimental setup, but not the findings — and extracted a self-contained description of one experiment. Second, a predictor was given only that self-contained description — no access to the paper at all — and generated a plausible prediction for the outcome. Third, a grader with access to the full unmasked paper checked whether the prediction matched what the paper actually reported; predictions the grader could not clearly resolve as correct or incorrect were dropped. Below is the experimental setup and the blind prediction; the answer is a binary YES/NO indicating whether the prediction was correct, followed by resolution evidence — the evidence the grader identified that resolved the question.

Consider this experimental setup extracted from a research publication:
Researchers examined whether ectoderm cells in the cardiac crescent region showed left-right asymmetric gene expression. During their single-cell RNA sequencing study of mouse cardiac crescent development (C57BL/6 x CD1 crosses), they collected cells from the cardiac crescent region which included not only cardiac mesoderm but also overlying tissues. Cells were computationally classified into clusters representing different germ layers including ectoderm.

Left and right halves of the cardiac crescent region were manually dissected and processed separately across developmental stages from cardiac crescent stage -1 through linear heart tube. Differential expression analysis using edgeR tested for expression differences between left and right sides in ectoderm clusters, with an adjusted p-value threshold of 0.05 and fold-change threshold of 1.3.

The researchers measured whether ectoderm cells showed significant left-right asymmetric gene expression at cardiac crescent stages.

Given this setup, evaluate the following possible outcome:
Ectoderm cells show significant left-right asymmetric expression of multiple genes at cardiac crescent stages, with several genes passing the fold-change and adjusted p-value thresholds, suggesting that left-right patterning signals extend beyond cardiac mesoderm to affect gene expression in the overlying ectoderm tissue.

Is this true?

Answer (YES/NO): YES